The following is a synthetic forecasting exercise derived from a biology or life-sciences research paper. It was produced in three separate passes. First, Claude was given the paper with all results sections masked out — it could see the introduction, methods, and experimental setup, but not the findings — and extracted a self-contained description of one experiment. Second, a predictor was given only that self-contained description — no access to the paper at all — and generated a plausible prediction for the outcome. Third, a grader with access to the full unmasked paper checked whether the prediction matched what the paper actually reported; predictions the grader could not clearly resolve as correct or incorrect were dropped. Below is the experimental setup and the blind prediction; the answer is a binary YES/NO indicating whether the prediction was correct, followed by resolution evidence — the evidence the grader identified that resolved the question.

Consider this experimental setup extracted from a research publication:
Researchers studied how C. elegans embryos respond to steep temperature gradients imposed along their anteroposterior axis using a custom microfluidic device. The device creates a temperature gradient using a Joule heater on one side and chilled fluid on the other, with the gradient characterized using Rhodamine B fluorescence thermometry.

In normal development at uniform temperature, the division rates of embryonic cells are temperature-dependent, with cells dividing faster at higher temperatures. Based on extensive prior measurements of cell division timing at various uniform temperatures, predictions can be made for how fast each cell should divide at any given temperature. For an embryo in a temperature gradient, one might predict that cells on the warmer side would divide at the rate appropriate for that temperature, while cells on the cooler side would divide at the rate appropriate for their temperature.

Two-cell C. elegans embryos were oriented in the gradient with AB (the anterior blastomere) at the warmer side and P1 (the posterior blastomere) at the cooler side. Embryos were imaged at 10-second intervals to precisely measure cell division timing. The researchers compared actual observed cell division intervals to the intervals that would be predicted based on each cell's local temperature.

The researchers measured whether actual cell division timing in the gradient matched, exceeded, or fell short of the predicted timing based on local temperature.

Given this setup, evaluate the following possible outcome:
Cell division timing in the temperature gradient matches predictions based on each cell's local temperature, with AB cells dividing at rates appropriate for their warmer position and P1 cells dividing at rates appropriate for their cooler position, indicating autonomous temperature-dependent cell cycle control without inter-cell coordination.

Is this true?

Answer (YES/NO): NO